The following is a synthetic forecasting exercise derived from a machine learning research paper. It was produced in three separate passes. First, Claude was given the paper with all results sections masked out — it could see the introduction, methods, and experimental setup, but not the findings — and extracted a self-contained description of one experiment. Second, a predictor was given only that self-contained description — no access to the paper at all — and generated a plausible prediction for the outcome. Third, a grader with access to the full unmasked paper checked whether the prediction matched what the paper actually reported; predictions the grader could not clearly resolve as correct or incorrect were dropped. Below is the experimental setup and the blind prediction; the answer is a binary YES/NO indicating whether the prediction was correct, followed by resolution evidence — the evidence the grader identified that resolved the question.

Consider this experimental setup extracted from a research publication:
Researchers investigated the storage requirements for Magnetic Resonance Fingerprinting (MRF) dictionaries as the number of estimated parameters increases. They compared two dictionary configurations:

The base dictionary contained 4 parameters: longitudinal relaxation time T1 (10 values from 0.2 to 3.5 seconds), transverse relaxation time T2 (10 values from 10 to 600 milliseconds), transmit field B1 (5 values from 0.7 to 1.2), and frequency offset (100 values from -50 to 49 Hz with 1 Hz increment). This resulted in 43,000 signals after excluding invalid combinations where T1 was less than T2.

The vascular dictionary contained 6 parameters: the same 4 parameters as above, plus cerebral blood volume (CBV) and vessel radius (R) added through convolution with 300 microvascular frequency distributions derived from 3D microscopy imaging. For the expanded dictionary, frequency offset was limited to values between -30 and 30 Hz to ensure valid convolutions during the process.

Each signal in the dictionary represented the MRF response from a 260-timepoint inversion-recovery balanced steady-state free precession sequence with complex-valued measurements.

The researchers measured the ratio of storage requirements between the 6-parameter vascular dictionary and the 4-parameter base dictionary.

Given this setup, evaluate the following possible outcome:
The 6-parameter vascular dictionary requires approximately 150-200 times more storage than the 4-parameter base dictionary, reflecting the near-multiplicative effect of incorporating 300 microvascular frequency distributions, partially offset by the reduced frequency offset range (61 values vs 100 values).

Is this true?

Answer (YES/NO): YES